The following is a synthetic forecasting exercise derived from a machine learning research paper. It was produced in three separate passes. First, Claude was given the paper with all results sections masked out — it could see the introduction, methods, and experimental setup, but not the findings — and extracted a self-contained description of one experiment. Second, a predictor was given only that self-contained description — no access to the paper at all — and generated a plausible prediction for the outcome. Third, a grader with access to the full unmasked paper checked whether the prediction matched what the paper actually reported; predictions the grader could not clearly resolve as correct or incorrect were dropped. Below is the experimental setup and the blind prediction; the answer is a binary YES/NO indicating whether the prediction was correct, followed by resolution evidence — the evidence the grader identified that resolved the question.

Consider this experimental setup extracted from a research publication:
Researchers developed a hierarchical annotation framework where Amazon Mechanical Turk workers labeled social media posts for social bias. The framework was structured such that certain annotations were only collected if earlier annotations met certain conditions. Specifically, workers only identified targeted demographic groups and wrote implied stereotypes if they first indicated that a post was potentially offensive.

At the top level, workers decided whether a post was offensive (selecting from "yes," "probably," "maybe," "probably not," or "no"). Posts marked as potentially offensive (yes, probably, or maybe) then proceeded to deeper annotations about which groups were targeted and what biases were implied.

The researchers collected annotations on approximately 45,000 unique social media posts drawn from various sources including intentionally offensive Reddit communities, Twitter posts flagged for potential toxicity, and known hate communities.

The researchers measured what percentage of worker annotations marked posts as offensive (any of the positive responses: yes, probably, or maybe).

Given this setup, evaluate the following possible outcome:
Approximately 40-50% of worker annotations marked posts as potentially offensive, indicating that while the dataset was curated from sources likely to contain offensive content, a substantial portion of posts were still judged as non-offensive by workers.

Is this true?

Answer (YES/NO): YES